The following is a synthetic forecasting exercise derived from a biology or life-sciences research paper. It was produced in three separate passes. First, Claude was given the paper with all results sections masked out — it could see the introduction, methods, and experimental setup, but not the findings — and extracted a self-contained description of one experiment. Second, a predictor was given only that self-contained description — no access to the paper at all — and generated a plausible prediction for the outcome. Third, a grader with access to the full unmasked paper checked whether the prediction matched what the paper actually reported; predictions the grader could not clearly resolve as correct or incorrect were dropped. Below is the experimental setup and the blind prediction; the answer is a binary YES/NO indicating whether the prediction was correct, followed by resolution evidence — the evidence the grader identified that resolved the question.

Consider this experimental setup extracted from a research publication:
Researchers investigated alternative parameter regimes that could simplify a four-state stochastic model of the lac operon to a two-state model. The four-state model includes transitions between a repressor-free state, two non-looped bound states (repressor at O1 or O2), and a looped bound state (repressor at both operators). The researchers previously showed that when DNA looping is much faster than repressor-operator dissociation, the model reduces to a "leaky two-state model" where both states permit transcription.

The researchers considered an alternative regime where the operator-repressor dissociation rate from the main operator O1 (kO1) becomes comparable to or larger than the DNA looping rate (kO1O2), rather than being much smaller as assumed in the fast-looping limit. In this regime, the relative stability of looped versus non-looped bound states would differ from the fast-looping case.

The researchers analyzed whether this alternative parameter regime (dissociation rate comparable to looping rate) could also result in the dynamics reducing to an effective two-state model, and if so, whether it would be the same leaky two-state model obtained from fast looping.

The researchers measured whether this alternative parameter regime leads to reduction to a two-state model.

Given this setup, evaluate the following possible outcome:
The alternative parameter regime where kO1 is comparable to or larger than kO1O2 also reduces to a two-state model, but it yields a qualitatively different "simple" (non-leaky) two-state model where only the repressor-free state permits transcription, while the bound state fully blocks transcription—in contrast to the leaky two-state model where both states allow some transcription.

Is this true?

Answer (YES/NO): NO